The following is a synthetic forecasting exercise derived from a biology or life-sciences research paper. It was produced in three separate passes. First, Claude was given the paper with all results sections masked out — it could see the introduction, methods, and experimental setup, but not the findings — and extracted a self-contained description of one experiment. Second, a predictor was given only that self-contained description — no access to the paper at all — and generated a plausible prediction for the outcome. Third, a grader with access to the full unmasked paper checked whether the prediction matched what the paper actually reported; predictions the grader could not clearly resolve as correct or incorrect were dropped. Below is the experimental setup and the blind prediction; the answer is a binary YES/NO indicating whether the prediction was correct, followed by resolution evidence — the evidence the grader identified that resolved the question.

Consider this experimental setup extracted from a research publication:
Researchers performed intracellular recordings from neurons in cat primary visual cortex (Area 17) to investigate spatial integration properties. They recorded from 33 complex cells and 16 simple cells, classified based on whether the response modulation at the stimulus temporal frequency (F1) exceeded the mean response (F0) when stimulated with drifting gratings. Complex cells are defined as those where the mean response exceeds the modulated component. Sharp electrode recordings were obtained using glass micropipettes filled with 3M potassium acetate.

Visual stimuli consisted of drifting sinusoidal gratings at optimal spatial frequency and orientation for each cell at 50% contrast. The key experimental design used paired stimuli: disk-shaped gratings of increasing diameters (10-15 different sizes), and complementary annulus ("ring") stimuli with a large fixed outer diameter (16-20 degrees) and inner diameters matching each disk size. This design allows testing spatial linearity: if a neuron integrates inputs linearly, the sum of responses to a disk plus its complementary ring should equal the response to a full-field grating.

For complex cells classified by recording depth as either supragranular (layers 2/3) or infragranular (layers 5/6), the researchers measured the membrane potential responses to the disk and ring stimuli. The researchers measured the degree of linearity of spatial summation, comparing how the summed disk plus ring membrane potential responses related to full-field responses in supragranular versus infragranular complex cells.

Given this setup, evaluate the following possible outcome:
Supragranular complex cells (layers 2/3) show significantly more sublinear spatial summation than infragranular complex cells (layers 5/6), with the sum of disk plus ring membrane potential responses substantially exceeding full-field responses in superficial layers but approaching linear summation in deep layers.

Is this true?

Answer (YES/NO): YES